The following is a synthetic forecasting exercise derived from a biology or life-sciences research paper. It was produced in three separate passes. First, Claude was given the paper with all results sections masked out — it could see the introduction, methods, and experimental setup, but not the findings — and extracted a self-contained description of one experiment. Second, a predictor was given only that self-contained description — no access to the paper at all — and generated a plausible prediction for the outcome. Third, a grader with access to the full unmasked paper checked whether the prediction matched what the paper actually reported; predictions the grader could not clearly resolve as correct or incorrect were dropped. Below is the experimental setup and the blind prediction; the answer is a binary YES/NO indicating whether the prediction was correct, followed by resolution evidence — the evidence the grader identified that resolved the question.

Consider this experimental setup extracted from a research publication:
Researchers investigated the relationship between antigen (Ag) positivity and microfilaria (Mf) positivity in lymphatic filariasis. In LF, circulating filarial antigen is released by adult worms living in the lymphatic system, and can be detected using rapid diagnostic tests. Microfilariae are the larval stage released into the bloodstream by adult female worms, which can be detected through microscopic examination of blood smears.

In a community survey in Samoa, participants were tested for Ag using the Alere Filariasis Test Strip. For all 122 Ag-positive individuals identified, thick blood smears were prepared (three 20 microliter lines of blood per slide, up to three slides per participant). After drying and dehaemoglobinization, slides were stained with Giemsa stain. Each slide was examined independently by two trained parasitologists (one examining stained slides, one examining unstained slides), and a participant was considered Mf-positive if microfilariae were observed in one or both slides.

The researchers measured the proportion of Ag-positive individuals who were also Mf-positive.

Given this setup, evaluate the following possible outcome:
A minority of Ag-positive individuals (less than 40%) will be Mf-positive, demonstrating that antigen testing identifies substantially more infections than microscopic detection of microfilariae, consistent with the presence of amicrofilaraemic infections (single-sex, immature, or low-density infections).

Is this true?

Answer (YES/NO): YES